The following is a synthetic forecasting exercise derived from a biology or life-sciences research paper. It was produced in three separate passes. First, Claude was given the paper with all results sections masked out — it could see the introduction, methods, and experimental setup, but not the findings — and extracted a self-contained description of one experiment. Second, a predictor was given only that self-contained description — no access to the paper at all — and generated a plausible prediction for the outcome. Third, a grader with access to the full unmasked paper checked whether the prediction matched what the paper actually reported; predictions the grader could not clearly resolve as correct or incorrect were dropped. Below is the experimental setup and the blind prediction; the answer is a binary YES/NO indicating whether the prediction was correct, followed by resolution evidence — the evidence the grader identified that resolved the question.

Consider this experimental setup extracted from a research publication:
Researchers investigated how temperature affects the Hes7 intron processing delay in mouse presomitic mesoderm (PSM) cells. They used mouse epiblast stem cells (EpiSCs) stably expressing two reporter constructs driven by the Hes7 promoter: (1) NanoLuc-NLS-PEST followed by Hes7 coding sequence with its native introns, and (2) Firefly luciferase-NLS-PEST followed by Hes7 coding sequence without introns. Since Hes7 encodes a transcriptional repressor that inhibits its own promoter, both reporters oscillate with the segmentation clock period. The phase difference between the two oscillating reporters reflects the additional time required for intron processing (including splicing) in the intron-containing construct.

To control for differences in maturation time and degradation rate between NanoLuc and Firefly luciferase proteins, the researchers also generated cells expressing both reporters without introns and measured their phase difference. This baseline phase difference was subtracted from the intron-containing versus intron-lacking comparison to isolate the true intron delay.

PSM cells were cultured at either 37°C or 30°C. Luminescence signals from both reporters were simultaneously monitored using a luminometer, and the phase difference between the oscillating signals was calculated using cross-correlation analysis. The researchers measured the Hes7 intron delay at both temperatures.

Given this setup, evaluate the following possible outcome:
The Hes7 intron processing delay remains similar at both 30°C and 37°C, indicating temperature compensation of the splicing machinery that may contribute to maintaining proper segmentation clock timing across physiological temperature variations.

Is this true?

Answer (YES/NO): NO